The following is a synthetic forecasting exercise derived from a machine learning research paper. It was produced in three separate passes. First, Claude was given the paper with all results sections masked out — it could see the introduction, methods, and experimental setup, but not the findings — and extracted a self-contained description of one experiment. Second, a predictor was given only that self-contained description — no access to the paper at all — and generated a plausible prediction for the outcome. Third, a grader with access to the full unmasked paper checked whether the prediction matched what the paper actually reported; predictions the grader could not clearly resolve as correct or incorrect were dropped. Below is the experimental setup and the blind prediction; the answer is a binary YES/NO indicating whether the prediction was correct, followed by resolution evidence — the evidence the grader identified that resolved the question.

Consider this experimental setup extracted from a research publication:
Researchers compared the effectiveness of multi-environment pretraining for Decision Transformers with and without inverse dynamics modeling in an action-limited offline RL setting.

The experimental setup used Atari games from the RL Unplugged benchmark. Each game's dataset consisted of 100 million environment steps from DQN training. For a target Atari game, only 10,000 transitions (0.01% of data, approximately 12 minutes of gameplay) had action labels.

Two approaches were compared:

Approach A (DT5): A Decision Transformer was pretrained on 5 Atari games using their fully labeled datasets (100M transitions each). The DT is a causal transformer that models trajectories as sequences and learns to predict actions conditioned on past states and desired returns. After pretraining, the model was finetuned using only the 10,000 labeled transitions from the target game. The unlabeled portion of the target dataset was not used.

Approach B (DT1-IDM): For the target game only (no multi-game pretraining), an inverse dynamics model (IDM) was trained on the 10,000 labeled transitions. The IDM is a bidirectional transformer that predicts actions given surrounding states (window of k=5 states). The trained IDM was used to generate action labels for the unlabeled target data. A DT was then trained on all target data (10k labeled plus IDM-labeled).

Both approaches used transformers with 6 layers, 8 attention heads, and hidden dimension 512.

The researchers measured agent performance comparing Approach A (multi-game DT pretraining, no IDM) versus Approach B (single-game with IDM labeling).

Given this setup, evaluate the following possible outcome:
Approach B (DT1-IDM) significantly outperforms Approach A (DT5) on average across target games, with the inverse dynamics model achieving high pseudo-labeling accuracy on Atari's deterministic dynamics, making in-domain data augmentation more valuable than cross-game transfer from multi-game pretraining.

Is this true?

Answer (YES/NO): NO